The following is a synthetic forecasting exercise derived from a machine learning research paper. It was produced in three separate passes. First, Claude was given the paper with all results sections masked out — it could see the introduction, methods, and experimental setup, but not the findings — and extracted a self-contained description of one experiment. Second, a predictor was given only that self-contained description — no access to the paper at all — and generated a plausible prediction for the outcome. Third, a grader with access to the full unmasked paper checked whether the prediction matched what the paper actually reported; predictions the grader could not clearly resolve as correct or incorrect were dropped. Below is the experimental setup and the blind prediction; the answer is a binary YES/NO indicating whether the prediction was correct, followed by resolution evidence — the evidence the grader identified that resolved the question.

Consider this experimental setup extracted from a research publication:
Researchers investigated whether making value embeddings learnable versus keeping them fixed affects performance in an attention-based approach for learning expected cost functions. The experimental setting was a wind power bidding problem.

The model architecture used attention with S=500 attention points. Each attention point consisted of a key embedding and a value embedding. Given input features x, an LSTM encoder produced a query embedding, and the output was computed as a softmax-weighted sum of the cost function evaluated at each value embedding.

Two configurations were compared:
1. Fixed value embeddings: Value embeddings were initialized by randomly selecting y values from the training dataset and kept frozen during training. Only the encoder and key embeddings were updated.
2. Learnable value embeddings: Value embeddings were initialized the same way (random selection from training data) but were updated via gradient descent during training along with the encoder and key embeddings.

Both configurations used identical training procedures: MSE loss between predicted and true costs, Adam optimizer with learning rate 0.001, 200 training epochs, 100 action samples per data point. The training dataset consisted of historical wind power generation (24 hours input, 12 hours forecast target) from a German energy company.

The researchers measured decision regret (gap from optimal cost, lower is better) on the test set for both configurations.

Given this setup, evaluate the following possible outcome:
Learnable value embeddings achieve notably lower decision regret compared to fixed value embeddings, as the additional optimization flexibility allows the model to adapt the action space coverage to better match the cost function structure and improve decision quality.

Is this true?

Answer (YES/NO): YES